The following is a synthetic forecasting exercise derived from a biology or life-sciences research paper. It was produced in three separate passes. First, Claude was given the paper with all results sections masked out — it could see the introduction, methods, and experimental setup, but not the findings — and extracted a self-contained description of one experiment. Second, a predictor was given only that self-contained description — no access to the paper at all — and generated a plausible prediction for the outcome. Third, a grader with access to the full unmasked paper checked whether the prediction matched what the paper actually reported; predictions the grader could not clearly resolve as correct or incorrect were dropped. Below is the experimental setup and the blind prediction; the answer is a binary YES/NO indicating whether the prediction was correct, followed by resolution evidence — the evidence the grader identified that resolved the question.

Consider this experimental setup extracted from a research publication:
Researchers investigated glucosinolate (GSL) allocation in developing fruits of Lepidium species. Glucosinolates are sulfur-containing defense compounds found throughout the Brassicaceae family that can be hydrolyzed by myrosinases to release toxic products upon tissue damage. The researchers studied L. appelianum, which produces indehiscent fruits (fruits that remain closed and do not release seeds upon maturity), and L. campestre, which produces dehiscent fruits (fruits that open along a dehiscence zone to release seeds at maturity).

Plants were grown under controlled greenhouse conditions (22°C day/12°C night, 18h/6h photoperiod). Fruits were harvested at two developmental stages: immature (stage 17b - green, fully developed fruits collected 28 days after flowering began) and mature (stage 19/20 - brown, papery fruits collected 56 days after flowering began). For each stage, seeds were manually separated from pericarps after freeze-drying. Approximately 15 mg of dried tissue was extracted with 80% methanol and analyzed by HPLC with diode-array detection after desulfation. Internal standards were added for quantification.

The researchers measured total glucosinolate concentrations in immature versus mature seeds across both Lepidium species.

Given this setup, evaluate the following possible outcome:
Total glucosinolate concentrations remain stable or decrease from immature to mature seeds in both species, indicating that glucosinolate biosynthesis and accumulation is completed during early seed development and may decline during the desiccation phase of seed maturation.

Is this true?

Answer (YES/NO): NO